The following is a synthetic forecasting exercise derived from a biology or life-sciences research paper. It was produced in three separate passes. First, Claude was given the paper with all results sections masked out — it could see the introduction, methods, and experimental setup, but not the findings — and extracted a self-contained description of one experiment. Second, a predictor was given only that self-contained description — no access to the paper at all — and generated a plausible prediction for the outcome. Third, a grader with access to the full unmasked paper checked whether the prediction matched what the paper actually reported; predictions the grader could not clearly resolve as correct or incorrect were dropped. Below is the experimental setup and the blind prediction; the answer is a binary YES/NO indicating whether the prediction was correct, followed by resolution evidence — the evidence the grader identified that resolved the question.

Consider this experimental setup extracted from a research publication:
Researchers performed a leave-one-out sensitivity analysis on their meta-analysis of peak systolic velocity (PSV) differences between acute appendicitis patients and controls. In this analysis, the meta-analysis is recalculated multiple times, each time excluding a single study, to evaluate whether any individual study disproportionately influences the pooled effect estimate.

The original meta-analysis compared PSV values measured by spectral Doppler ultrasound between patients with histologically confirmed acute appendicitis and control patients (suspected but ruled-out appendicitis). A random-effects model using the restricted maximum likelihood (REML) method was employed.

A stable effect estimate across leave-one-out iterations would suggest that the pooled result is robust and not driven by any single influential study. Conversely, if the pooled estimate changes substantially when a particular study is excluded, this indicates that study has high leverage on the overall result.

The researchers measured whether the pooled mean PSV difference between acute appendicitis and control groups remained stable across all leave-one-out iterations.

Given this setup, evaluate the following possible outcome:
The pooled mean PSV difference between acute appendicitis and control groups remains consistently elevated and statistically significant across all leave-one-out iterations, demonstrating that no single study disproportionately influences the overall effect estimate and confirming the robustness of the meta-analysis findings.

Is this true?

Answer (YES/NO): NO